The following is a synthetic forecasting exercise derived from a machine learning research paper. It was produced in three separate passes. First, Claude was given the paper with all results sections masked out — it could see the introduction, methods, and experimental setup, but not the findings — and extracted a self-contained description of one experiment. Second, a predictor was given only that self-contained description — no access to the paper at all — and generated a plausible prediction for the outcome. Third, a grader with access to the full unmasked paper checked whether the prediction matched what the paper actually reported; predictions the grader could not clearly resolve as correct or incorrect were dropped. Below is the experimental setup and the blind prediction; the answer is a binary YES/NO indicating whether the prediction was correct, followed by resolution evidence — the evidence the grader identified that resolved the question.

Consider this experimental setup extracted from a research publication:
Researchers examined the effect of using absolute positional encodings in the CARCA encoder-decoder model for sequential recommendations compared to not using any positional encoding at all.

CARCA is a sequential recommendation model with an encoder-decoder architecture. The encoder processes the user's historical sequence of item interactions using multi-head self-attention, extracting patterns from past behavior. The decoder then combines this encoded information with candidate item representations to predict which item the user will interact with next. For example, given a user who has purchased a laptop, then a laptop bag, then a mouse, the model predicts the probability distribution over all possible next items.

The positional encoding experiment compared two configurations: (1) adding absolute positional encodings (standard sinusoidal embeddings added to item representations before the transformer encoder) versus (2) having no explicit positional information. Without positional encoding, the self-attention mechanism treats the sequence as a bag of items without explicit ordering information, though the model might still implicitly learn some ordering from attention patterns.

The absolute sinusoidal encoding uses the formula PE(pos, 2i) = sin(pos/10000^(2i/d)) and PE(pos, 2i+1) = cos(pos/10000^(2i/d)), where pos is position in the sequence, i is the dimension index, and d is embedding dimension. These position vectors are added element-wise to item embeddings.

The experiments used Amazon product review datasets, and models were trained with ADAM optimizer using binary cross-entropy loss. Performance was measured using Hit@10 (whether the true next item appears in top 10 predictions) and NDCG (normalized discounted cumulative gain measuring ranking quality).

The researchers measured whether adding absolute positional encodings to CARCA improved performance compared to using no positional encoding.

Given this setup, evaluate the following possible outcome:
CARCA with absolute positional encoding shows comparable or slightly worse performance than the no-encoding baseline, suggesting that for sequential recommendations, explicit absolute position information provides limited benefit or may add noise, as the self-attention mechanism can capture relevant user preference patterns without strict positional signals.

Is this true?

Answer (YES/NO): YES